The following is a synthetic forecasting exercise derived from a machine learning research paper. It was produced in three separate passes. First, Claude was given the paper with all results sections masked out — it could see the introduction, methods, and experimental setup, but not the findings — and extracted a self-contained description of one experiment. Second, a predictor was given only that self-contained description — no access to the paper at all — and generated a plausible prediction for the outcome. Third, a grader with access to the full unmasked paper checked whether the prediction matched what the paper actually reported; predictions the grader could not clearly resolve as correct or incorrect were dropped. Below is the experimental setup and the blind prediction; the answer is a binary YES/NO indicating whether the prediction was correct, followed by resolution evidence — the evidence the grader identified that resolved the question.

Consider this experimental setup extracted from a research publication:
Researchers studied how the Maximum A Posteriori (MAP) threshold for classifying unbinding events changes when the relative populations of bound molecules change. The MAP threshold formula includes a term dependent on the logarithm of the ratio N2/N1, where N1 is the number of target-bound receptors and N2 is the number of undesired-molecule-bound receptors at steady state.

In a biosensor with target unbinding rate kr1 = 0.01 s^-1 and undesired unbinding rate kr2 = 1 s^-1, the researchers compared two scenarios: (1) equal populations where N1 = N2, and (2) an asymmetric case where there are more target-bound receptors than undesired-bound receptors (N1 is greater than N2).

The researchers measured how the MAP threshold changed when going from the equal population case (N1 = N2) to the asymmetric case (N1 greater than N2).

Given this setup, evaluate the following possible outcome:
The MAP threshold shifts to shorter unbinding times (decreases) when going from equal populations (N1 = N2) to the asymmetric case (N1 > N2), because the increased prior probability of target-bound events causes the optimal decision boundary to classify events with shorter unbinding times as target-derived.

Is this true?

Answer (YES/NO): YES